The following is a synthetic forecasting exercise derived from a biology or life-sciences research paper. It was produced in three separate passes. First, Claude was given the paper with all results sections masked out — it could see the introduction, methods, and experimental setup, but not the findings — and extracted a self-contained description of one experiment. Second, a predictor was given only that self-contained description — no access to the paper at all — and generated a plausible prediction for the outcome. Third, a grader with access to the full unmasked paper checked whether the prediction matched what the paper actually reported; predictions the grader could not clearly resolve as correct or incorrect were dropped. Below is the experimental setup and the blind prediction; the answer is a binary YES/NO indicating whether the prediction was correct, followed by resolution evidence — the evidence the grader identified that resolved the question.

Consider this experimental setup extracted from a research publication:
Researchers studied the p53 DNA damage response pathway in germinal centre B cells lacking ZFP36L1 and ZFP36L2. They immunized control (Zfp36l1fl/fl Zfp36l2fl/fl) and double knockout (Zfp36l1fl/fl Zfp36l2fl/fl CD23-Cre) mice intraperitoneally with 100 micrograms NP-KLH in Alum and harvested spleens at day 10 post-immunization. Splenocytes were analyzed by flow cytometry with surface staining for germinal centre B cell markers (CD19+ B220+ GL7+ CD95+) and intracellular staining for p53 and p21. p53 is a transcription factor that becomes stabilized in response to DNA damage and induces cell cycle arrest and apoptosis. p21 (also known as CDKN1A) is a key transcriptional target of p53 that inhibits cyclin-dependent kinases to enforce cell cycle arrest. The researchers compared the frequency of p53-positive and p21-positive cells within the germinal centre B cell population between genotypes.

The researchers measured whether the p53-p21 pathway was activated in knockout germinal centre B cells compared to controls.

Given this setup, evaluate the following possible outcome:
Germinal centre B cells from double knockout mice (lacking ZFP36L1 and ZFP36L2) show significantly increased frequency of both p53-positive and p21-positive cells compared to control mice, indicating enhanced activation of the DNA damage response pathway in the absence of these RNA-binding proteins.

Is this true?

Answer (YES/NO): NO